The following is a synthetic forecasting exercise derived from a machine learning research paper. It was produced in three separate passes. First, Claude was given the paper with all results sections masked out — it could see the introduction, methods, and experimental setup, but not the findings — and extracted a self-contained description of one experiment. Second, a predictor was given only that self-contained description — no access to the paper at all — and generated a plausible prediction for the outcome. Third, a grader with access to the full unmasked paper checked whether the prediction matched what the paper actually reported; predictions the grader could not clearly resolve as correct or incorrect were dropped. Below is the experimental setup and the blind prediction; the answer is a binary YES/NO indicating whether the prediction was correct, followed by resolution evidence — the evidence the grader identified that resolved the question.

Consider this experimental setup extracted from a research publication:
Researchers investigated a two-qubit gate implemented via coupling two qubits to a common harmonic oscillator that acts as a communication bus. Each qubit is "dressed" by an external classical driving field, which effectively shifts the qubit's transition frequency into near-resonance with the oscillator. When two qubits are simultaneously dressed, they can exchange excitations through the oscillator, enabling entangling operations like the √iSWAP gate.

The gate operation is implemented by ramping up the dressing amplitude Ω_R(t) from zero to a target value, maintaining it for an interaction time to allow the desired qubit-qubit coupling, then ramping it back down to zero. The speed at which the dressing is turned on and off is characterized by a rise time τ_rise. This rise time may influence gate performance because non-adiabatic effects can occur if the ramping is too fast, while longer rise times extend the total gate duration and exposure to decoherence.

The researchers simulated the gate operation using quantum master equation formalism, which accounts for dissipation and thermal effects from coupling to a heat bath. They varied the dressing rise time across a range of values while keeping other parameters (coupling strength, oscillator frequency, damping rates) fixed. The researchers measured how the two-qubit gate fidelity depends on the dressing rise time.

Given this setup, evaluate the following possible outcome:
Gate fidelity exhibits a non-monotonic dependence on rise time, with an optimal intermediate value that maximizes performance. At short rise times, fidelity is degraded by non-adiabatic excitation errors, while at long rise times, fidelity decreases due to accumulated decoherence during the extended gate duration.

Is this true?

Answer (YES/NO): NO